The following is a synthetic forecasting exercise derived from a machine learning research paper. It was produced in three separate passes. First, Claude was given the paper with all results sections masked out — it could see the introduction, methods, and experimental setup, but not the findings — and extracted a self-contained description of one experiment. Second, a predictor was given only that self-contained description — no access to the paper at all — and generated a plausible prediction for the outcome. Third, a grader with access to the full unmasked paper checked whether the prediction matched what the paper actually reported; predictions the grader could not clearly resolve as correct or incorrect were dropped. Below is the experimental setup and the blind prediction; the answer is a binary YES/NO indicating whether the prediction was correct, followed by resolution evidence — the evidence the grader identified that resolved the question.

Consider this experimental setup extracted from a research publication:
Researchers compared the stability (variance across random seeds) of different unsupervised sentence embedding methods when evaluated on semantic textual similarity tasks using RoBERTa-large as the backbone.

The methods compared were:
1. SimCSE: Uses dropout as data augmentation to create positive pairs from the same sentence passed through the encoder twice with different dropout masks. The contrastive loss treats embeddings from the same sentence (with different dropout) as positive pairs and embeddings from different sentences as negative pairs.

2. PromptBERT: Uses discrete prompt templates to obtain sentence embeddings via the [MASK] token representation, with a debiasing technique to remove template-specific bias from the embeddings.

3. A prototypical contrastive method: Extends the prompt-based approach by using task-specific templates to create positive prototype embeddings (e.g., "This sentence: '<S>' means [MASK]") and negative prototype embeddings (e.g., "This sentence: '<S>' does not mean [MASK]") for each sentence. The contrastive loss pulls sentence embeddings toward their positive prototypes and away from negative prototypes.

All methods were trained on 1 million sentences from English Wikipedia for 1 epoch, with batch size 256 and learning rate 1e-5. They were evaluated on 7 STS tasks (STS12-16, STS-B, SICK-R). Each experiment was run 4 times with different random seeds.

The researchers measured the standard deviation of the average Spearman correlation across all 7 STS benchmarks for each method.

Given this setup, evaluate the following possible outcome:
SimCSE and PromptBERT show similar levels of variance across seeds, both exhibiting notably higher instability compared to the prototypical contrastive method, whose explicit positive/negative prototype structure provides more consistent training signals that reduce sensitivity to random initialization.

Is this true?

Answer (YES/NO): NO